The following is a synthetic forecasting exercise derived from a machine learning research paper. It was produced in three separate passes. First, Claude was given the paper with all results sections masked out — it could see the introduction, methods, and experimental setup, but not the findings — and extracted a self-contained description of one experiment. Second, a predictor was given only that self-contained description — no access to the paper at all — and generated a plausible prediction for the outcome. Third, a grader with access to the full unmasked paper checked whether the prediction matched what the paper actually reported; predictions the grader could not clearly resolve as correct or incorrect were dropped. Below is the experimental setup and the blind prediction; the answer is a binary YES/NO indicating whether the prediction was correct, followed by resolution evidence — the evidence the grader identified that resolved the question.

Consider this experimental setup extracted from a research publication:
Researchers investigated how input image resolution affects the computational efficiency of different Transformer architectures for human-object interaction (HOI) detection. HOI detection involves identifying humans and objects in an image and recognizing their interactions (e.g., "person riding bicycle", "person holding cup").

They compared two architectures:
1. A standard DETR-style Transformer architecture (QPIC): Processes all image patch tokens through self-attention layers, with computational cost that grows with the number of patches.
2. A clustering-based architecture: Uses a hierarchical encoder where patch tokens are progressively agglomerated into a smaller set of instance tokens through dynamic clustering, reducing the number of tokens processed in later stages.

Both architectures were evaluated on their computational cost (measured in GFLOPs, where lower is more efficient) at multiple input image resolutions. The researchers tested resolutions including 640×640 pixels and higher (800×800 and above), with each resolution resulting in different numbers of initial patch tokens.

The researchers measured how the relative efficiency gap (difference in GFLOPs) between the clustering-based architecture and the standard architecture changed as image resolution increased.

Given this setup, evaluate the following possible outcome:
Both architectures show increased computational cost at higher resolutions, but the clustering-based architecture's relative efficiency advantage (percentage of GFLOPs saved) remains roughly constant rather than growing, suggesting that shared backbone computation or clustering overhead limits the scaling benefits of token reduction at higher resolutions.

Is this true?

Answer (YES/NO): NO